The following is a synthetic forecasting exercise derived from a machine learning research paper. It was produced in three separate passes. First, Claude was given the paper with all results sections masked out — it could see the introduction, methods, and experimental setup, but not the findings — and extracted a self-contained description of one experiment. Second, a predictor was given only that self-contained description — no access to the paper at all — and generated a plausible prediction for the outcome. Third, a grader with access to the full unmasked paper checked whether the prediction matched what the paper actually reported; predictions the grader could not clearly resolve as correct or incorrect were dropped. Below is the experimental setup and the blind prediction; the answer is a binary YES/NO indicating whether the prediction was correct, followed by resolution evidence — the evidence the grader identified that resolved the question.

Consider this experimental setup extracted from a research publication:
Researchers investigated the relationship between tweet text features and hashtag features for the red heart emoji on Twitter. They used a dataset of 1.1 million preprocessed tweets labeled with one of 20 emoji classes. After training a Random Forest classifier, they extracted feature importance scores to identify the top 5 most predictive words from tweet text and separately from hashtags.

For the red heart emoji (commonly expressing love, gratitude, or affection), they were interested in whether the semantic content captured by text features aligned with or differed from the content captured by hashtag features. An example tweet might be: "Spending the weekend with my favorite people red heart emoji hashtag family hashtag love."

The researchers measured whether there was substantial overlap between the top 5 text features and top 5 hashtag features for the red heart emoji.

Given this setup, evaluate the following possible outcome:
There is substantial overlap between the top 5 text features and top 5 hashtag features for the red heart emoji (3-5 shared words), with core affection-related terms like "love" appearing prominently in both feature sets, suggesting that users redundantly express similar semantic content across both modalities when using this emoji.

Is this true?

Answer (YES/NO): YES